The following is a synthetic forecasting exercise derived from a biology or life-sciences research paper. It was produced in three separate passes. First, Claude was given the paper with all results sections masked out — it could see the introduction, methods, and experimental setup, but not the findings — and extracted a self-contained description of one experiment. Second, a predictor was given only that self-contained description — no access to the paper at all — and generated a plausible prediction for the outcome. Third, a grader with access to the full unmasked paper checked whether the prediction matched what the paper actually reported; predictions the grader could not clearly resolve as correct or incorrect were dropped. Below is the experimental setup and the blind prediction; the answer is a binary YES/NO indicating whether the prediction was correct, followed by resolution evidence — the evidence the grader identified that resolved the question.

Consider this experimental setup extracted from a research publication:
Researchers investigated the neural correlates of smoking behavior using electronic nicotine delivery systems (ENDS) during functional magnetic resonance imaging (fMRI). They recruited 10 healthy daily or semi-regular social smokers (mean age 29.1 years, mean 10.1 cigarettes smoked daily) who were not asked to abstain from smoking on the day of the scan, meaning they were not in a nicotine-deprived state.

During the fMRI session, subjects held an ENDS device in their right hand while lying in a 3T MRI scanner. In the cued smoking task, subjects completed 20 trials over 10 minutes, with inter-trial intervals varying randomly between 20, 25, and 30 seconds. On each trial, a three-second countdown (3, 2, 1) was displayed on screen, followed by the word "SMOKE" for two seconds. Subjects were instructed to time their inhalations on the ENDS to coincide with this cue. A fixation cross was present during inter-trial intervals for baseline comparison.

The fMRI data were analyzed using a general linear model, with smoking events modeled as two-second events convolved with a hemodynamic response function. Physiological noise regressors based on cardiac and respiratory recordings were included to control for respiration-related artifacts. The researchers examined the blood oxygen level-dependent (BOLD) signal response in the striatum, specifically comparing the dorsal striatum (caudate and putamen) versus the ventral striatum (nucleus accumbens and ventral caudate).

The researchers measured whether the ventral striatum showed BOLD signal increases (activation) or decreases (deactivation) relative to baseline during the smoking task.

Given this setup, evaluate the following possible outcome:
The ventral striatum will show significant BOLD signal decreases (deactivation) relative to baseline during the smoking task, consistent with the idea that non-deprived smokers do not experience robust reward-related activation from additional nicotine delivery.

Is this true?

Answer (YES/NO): YES